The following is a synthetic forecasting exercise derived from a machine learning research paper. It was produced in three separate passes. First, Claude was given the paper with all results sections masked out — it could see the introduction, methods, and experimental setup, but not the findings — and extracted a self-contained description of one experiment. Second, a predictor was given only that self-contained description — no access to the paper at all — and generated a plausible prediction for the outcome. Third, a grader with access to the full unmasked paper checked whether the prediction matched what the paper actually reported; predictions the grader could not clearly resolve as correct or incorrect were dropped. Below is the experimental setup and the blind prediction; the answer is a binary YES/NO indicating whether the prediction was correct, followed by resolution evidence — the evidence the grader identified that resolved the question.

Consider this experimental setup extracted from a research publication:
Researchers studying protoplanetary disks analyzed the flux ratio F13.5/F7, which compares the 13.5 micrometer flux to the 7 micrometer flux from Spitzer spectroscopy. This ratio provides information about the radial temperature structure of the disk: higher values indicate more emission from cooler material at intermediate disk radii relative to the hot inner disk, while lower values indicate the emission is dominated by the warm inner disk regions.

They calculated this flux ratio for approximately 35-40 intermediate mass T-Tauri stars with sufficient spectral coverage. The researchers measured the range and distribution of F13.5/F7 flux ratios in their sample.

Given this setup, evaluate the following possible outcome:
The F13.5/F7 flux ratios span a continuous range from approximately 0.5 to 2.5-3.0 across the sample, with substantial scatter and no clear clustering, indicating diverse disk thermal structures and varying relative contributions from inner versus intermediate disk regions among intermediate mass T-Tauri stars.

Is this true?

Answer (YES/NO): NO